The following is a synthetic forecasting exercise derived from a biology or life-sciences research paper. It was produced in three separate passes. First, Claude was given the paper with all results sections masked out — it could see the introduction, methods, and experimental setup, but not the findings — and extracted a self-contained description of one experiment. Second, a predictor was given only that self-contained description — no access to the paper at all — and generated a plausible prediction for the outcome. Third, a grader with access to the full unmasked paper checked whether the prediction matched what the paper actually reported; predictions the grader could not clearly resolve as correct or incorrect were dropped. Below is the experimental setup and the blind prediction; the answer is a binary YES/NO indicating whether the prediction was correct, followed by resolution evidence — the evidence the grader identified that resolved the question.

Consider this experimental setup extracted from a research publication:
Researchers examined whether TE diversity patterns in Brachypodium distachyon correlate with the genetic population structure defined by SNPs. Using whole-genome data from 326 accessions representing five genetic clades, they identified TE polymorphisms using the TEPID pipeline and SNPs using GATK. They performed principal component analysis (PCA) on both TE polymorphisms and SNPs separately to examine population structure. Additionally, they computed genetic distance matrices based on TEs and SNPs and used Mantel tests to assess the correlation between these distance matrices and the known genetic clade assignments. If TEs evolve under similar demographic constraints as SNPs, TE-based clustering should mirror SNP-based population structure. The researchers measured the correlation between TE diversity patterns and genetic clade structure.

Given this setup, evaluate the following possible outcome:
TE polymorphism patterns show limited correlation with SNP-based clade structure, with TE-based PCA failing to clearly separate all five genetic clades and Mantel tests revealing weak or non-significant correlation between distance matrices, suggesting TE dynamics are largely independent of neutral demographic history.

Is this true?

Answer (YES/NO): NO